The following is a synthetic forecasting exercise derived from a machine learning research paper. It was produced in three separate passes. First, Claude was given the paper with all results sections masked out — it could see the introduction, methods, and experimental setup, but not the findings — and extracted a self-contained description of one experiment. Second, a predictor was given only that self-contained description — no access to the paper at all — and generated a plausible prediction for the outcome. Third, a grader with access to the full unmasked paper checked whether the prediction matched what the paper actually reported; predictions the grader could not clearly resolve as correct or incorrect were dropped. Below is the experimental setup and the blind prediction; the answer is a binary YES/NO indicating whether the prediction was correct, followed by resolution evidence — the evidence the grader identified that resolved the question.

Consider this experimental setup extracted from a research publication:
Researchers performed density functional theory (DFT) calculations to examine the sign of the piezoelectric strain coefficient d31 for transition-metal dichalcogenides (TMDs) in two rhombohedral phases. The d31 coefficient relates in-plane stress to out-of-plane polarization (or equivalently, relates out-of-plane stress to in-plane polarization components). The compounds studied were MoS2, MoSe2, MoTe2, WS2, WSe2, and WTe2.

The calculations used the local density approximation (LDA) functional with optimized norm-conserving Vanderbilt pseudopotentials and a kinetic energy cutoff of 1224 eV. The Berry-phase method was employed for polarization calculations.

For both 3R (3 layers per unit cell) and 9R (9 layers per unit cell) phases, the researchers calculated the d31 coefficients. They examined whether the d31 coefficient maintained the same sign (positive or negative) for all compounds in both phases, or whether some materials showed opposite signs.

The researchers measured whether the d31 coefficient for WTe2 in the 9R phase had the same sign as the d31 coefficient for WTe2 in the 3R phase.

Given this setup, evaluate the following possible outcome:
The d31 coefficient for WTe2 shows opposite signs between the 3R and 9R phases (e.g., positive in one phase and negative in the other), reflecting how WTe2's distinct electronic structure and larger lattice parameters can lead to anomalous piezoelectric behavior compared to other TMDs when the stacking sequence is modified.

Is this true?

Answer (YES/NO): YES